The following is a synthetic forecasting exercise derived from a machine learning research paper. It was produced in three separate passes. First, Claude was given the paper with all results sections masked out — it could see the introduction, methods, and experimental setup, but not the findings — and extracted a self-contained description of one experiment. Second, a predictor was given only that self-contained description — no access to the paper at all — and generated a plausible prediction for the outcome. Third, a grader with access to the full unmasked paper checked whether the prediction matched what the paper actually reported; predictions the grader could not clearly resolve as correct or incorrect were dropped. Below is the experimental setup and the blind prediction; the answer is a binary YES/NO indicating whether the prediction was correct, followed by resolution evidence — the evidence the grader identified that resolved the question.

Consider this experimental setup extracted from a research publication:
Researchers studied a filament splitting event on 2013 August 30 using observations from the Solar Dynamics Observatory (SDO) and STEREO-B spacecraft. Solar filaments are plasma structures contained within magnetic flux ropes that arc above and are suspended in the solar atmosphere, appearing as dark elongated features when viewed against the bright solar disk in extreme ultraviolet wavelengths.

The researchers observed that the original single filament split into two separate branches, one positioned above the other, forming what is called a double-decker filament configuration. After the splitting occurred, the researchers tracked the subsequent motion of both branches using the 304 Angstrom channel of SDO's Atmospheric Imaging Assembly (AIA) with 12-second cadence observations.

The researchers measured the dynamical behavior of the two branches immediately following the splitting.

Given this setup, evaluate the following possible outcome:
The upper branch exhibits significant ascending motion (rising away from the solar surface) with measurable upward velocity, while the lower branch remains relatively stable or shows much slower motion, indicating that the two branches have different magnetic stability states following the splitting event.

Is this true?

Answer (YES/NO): YES